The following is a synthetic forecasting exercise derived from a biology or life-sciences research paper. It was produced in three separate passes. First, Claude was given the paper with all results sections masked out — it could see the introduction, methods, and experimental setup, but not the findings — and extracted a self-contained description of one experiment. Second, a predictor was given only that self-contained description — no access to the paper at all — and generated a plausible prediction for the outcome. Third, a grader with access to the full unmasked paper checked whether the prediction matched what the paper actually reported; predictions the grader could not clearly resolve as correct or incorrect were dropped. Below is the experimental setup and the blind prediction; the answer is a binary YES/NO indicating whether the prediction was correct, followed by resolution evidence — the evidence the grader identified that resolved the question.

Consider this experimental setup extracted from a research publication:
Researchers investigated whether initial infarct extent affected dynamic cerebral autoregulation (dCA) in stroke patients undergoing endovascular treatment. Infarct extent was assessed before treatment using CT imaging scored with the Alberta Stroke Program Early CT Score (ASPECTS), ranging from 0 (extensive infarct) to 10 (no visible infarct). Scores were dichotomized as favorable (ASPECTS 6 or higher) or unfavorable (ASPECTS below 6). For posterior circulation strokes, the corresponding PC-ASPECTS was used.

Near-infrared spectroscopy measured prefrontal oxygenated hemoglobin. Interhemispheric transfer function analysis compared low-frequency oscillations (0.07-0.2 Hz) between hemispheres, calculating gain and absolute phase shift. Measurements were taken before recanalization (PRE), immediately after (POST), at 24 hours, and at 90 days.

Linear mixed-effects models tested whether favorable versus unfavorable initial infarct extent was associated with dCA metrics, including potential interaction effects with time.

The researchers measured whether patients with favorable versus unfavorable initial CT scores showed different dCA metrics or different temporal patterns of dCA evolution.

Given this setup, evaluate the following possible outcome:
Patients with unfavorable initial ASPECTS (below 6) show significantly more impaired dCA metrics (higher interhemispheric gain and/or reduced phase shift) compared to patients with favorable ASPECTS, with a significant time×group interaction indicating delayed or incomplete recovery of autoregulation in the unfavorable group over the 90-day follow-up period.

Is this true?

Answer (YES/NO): NO